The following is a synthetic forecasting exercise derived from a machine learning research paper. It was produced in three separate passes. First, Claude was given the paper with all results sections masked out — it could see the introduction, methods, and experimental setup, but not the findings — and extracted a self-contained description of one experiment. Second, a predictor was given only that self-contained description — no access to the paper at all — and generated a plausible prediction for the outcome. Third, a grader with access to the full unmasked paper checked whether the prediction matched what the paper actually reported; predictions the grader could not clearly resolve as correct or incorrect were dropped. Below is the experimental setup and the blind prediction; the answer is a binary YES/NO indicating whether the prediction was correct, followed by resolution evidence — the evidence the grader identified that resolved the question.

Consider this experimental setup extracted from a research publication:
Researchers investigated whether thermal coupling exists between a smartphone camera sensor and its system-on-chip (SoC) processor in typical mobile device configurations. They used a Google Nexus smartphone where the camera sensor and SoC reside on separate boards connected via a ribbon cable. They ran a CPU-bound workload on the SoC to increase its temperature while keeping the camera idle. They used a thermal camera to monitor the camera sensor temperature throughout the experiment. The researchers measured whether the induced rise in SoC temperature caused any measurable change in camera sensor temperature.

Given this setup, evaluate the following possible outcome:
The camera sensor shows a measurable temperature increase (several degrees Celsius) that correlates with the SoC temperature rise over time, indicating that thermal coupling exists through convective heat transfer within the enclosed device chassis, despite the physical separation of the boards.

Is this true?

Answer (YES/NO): NO